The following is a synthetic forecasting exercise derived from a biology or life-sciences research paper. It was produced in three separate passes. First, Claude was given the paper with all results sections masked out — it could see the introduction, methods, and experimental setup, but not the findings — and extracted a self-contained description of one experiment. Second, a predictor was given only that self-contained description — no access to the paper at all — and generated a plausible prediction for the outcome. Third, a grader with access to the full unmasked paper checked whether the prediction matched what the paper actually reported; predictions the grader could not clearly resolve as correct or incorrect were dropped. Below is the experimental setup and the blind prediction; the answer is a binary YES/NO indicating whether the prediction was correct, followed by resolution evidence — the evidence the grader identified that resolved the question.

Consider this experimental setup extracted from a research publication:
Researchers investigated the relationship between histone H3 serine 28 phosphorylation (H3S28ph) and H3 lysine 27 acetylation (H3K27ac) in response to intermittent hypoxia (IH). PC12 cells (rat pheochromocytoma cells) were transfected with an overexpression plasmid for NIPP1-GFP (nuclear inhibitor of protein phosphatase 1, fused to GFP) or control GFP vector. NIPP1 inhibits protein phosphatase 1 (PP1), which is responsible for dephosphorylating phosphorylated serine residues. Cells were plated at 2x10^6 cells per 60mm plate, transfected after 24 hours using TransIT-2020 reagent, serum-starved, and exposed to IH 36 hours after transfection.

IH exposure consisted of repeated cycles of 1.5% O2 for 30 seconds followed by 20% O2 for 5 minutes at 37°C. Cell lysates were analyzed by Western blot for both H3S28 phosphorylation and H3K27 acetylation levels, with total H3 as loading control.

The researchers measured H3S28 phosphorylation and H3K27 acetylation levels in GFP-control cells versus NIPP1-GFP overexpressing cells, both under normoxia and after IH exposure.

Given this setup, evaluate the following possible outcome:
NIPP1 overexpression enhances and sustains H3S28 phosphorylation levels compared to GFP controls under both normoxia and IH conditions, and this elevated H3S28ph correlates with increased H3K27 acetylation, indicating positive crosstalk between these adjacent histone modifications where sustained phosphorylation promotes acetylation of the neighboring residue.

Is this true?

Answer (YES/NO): NO